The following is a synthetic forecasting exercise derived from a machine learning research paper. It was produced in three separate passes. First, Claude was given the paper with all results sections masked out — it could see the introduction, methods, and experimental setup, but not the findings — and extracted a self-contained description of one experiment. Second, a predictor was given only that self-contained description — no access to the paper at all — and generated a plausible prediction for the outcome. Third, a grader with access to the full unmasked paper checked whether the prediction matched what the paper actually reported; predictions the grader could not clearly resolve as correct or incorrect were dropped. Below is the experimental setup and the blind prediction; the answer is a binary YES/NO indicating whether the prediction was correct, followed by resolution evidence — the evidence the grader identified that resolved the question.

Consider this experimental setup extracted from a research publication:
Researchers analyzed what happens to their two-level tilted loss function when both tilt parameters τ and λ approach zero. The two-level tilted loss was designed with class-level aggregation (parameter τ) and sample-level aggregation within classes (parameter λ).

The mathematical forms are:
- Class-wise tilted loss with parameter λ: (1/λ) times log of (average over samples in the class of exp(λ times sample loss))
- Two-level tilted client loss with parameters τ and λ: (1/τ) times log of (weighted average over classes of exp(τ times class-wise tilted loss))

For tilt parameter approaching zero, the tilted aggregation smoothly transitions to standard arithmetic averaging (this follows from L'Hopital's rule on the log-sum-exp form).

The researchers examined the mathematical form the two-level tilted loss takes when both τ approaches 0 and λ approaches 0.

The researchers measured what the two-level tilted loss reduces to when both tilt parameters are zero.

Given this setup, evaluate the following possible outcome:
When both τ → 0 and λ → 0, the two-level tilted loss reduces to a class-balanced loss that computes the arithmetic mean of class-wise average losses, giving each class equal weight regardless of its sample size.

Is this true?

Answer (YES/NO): NO